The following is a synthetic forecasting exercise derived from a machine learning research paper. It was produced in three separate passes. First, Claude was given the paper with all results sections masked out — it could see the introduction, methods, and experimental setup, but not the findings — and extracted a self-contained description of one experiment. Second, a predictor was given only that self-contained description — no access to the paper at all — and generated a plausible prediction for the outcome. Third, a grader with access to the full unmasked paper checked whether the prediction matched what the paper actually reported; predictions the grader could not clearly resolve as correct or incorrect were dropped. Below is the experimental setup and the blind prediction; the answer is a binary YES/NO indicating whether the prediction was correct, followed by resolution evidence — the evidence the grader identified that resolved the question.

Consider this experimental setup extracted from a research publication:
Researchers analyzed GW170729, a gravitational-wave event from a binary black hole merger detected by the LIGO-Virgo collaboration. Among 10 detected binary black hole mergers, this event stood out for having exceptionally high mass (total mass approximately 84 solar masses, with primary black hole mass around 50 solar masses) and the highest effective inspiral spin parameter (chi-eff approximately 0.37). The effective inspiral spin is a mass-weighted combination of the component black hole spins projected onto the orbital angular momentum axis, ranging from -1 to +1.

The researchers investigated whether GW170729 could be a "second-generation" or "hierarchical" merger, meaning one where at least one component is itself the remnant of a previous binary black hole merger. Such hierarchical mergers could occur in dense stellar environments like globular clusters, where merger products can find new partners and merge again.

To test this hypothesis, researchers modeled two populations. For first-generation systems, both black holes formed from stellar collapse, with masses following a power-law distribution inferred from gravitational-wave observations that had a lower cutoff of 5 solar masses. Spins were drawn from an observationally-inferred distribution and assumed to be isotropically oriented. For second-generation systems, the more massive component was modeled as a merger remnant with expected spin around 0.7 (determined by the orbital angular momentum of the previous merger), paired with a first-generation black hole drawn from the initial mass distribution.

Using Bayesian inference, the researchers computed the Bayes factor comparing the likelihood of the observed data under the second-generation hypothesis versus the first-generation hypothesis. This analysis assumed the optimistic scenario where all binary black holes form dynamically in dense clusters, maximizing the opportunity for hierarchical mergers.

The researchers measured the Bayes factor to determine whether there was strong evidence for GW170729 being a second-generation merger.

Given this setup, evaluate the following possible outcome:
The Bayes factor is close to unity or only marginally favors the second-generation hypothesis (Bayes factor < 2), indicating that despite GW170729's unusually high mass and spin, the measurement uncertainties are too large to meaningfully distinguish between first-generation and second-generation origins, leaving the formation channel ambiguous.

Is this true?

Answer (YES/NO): NO